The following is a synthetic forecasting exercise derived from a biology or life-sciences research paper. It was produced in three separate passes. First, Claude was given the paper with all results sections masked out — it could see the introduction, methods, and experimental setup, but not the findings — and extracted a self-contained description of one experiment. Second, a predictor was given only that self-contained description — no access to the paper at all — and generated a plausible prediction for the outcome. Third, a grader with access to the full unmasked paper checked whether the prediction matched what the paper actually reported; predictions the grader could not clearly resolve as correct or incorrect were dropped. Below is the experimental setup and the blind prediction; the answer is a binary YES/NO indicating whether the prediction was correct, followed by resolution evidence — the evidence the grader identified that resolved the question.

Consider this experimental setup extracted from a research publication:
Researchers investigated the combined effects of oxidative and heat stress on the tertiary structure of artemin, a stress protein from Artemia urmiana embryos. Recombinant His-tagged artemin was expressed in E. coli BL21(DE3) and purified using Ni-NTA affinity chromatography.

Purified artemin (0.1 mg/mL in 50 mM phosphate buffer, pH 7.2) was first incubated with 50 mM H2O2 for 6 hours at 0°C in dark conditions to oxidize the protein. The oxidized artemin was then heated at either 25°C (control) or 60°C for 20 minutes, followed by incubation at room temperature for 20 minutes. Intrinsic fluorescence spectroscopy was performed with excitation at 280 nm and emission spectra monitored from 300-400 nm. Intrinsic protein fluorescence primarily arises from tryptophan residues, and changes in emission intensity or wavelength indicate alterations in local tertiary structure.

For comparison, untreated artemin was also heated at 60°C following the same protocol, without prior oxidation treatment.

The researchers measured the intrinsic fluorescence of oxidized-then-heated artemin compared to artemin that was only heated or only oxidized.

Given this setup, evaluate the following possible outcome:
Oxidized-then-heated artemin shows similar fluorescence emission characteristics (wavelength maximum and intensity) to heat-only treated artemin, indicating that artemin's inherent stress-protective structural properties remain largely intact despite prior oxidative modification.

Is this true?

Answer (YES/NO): NO